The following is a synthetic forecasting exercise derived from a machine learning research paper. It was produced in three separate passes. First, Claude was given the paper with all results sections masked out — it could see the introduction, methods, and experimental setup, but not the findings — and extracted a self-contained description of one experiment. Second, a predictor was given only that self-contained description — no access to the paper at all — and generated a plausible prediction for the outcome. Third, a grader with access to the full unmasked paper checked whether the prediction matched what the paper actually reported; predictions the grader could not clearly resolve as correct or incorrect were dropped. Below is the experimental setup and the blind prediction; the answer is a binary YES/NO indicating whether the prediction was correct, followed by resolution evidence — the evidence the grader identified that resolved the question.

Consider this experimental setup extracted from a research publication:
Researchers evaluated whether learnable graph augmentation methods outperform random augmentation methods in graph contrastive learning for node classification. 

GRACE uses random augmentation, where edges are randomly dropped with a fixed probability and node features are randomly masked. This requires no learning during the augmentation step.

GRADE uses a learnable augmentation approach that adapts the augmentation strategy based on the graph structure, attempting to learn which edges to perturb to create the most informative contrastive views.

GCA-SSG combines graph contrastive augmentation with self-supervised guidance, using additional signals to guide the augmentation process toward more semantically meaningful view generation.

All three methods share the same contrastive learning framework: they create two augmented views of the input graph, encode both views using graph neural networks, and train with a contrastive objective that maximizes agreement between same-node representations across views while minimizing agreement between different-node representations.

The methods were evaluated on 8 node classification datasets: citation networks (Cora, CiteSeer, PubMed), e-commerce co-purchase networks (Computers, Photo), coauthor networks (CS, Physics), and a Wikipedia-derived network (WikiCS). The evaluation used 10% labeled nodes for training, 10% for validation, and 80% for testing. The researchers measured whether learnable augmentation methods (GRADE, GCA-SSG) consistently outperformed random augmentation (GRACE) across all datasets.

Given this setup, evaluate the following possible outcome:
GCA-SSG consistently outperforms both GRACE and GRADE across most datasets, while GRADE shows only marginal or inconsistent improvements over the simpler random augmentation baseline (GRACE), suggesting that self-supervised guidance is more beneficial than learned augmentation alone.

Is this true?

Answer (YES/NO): NO